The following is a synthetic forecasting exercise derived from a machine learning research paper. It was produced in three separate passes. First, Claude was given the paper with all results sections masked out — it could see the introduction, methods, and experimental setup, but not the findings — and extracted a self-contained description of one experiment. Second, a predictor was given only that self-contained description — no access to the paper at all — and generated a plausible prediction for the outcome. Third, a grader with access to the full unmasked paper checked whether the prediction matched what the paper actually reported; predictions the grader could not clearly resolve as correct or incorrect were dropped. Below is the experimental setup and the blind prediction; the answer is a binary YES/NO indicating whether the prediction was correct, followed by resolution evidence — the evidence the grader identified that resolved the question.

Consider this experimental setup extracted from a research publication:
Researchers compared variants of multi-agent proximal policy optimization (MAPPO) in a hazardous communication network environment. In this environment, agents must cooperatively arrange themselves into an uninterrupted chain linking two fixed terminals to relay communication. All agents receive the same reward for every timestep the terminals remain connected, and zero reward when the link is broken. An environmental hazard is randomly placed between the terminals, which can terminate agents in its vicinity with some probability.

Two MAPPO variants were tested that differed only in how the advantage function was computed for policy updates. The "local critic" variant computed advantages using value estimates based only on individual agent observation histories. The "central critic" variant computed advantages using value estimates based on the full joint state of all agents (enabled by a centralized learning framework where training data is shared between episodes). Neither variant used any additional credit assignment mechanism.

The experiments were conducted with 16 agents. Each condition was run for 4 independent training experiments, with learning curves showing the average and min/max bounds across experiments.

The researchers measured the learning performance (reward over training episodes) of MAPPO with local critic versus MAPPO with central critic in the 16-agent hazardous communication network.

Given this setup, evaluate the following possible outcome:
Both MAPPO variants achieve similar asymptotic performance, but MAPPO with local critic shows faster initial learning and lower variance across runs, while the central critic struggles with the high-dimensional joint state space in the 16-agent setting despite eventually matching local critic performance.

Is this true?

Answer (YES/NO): NO